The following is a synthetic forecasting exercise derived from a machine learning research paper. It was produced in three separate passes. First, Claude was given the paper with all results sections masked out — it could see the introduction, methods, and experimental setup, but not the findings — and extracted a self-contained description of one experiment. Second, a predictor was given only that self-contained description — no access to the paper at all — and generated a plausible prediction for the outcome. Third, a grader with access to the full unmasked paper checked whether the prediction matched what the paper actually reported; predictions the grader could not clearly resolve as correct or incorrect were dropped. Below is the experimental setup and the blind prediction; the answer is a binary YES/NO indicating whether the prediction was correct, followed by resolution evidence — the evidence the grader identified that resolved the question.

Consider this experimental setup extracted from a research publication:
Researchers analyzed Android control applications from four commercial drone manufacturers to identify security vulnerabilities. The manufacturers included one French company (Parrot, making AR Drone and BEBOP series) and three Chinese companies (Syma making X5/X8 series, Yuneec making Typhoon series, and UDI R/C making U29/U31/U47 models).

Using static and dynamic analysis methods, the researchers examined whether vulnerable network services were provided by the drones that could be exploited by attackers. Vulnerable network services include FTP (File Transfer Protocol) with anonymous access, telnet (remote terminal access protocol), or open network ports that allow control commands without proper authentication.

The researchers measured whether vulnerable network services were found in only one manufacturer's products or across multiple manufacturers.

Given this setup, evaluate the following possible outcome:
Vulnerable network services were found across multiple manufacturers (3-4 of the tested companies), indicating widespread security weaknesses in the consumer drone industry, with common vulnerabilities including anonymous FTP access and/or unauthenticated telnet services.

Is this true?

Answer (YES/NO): NO